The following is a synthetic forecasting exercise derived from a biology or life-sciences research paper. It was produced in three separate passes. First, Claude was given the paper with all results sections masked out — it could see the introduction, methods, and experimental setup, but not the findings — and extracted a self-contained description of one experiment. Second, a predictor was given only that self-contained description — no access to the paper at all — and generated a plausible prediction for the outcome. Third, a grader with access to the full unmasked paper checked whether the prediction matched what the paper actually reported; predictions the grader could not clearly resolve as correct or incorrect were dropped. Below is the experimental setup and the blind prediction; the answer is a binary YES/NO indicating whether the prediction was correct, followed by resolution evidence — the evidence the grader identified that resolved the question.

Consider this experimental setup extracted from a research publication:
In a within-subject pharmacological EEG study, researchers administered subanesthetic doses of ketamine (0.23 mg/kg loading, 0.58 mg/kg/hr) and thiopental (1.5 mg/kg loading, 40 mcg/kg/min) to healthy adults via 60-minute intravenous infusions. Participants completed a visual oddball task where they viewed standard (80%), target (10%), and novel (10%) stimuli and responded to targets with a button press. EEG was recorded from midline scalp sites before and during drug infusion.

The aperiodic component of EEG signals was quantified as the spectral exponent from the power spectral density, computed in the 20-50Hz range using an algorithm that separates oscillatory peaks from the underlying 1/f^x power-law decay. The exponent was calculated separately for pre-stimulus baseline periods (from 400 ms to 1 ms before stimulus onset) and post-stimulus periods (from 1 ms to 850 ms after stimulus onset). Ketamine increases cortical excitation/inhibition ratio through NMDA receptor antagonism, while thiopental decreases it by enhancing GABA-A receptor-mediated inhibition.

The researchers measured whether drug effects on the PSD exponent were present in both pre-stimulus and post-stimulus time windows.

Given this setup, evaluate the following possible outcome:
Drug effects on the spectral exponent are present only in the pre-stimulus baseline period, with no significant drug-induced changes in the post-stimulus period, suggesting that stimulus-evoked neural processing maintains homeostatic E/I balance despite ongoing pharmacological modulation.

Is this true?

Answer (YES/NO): NO